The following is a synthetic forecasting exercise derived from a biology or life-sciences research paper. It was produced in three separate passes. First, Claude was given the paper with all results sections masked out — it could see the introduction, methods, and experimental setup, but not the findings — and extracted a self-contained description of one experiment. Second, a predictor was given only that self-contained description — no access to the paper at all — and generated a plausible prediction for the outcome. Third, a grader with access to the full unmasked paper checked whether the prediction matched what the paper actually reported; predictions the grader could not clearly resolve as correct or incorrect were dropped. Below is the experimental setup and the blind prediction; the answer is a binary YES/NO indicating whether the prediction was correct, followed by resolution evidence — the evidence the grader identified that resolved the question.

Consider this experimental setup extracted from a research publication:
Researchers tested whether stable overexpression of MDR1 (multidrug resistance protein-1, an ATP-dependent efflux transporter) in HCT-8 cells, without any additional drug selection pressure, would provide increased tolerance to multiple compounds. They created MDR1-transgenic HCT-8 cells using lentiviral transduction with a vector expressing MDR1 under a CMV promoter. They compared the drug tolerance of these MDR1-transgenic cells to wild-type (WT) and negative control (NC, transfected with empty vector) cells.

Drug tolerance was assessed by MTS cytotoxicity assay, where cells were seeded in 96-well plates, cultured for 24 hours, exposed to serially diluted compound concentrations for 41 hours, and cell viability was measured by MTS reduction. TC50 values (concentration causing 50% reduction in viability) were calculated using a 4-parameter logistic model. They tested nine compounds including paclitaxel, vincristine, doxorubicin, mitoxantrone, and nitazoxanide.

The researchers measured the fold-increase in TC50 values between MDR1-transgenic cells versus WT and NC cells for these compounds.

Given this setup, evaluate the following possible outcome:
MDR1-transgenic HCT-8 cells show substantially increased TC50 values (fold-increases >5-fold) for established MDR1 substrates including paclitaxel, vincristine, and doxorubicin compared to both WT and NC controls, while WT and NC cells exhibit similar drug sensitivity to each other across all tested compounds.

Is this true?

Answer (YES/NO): NO